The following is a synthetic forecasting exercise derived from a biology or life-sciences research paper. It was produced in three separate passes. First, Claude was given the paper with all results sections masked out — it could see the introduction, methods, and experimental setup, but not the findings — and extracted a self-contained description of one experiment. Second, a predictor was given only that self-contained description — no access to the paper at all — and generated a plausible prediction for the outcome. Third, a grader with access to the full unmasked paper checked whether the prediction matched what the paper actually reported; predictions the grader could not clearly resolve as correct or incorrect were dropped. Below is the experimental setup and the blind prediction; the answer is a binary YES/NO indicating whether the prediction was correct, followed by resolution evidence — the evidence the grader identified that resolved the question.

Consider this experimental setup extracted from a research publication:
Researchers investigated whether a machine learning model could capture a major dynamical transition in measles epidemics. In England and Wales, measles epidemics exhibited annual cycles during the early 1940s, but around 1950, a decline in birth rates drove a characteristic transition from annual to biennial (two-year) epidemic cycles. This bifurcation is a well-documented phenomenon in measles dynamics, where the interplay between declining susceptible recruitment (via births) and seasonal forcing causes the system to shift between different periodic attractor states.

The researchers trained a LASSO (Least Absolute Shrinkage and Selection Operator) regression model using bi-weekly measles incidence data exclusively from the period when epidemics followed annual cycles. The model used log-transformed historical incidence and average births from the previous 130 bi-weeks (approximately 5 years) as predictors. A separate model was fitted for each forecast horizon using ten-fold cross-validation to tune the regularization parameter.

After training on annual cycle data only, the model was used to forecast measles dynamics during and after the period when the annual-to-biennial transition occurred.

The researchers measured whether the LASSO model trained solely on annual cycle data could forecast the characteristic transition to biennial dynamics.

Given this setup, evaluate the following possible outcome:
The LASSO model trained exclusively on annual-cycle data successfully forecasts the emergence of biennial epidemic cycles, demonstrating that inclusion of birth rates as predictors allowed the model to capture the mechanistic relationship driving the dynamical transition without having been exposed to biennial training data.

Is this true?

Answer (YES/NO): NO